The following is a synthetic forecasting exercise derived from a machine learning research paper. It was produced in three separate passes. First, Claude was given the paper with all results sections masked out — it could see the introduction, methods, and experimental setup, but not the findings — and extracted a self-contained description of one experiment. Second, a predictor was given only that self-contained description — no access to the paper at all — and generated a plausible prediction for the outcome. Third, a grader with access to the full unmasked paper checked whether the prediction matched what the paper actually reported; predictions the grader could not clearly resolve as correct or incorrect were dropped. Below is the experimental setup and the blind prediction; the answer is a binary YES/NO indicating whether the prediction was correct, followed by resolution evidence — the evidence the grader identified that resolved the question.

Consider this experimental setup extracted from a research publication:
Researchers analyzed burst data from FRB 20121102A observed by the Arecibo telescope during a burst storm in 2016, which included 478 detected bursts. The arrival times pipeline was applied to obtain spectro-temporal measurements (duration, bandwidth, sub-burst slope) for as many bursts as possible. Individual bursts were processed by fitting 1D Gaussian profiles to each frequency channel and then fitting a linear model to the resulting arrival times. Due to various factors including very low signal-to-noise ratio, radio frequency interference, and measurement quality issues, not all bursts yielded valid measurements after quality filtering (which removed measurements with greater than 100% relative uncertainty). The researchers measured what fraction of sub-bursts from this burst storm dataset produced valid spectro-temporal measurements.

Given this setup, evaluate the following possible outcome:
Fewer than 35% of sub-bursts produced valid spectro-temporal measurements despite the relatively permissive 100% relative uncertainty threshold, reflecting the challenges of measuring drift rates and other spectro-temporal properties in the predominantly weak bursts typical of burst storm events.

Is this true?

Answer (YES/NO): YES